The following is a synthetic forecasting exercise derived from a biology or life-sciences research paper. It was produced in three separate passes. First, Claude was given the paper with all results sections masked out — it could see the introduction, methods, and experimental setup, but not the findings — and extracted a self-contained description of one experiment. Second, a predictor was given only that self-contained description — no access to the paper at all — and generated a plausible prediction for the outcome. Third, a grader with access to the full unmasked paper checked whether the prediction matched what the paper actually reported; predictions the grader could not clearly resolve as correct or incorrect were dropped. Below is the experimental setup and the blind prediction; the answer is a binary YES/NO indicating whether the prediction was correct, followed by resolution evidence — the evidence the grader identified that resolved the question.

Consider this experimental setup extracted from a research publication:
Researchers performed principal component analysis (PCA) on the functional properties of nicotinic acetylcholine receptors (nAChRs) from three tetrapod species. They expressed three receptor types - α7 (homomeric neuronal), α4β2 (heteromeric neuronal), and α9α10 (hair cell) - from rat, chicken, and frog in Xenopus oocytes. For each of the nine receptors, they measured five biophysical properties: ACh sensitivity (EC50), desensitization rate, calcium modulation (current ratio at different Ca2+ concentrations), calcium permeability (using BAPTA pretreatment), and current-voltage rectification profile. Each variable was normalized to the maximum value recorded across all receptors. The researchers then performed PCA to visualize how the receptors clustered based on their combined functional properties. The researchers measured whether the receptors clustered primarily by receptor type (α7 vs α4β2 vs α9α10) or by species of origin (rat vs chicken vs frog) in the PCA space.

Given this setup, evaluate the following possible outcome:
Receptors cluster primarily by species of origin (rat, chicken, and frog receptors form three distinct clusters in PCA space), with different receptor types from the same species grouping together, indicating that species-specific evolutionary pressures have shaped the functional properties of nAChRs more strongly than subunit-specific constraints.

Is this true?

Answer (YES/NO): NO